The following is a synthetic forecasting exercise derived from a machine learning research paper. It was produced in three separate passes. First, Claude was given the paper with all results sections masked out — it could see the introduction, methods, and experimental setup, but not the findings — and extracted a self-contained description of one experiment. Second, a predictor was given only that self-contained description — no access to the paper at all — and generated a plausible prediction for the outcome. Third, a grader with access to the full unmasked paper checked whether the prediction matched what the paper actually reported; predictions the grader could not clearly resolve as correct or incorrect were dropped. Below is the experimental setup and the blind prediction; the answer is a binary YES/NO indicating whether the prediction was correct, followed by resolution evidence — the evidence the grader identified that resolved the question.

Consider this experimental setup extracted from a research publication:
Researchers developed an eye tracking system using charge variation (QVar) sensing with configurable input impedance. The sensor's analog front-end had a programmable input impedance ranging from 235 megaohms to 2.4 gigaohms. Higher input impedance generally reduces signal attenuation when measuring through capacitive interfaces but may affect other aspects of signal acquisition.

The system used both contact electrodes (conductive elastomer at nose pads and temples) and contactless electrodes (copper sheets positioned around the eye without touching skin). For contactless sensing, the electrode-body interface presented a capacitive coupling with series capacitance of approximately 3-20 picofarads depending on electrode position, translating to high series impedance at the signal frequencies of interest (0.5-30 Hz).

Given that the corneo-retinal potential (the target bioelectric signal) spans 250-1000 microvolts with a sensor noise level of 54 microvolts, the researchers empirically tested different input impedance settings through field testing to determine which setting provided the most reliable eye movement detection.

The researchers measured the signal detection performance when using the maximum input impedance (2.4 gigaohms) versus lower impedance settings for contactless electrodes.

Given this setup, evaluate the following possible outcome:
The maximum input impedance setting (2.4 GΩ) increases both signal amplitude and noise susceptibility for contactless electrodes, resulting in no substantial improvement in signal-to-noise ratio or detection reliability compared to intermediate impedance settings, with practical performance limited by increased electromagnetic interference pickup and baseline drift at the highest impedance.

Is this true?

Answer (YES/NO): NO